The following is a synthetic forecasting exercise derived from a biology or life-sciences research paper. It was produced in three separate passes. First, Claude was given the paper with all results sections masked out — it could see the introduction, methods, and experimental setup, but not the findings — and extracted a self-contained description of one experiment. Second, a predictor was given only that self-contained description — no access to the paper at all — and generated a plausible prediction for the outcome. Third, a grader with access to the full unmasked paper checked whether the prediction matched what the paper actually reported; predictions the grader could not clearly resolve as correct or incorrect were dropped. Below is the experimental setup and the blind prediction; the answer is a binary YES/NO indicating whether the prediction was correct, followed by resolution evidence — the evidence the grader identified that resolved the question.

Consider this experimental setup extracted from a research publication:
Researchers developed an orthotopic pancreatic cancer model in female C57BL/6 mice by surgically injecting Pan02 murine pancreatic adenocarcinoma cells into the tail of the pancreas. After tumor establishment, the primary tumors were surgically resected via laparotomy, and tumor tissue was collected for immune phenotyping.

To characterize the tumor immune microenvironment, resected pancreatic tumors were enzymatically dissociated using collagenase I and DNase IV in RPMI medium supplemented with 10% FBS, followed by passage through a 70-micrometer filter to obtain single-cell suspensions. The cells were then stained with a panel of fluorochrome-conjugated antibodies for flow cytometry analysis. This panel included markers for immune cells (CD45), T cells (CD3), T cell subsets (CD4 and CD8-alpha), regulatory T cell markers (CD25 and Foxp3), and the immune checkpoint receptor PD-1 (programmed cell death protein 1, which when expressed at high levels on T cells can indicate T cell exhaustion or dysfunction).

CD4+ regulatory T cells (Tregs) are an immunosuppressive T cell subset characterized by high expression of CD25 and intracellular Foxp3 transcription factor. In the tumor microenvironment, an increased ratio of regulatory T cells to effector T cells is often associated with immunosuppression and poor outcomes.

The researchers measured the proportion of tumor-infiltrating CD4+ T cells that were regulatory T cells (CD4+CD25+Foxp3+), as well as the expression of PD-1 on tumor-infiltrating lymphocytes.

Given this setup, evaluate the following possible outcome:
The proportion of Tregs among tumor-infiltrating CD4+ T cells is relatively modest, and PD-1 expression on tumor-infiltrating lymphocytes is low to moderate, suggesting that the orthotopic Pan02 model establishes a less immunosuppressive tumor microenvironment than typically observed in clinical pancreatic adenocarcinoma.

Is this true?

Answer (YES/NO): NO